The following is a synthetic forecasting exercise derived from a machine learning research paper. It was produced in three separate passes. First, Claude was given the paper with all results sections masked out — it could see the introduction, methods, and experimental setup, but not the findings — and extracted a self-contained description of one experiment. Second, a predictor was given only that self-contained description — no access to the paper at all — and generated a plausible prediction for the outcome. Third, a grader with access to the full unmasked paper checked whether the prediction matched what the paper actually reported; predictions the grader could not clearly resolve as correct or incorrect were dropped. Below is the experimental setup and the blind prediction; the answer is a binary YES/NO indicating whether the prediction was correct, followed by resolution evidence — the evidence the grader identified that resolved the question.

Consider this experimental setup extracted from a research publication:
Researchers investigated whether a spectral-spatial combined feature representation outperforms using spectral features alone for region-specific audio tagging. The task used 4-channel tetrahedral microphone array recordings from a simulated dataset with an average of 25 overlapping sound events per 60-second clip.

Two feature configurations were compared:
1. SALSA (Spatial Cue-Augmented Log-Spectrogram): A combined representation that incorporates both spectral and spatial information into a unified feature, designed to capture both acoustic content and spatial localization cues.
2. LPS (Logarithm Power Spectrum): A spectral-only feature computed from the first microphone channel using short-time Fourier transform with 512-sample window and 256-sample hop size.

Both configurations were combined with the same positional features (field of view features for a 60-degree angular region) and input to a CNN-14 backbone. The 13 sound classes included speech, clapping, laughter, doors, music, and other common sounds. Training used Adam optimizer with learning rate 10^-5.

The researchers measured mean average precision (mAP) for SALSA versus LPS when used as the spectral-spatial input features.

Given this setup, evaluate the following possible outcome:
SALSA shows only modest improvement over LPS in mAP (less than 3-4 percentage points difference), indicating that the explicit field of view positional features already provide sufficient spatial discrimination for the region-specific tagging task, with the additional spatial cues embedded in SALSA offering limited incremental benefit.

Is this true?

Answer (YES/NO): NO